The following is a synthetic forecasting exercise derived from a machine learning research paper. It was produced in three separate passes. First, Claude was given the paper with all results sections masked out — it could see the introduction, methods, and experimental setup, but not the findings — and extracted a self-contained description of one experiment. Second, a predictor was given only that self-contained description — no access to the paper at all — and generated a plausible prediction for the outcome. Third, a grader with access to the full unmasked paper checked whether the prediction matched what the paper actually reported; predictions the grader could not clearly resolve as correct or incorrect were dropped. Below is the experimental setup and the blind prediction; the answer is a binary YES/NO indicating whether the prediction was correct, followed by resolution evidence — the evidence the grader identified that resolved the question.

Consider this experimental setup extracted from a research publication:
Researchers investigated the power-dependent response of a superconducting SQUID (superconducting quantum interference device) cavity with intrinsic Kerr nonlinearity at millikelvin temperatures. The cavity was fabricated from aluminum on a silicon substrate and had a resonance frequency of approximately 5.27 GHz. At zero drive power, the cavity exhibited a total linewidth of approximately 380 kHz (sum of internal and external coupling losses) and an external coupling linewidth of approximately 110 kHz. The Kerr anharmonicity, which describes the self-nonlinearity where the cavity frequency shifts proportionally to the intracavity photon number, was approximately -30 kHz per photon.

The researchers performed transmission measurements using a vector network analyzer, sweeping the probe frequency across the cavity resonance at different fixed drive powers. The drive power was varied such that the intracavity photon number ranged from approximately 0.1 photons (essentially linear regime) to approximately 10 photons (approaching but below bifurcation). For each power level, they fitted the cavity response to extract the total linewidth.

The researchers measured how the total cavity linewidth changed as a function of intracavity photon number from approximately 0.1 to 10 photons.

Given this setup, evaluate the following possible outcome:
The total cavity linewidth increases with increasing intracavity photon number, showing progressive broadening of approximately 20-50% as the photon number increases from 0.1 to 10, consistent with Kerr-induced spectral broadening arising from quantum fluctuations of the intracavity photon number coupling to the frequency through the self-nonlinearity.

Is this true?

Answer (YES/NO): NO